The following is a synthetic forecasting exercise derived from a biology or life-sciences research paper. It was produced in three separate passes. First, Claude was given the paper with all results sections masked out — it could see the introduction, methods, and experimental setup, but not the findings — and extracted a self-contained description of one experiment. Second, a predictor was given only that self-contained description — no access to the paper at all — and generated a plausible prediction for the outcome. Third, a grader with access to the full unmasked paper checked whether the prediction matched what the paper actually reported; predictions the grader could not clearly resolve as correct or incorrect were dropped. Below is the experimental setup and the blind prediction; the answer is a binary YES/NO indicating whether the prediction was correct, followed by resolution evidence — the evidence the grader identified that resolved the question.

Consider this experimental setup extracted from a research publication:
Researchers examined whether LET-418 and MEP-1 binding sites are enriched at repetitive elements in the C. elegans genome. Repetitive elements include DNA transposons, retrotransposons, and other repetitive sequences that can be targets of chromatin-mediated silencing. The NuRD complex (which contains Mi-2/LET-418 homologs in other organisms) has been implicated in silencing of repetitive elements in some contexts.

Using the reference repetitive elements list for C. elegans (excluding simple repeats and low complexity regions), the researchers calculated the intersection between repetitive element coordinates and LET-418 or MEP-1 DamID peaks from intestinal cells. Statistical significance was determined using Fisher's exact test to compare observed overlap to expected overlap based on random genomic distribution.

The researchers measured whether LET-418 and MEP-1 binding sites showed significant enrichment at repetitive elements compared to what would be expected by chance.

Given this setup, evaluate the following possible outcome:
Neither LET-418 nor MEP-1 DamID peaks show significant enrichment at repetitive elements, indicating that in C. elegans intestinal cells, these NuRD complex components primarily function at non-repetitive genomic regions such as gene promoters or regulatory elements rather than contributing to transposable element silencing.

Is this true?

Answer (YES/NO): YES